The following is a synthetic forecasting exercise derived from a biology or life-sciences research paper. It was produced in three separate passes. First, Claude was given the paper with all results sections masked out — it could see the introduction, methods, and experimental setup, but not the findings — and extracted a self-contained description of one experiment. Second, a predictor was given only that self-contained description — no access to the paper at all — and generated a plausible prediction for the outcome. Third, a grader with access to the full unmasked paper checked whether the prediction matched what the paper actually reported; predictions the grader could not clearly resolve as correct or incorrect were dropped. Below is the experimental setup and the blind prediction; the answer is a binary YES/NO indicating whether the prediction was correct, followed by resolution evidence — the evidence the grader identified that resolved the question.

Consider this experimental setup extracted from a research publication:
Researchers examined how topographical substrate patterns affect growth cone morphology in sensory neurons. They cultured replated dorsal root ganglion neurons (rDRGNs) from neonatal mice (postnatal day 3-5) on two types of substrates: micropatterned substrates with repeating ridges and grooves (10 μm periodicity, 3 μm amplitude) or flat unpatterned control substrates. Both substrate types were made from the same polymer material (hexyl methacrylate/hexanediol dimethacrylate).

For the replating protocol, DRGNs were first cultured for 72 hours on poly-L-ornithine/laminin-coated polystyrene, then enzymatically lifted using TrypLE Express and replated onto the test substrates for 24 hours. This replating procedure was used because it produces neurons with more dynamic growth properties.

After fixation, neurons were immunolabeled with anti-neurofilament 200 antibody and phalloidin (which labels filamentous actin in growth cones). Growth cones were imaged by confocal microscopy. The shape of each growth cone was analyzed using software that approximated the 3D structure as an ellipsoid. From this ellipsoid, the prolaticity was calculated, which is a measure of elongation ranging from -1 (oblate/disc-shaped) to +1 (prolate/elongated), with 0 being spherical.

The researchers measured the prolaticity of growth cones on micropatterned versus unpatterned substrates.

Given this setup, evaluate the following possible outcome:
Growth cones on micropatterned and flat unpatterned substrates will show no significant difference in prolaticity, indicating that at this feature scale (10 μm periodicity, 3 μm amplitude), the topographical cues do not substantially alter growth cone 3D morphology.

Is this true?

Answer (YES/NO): NO